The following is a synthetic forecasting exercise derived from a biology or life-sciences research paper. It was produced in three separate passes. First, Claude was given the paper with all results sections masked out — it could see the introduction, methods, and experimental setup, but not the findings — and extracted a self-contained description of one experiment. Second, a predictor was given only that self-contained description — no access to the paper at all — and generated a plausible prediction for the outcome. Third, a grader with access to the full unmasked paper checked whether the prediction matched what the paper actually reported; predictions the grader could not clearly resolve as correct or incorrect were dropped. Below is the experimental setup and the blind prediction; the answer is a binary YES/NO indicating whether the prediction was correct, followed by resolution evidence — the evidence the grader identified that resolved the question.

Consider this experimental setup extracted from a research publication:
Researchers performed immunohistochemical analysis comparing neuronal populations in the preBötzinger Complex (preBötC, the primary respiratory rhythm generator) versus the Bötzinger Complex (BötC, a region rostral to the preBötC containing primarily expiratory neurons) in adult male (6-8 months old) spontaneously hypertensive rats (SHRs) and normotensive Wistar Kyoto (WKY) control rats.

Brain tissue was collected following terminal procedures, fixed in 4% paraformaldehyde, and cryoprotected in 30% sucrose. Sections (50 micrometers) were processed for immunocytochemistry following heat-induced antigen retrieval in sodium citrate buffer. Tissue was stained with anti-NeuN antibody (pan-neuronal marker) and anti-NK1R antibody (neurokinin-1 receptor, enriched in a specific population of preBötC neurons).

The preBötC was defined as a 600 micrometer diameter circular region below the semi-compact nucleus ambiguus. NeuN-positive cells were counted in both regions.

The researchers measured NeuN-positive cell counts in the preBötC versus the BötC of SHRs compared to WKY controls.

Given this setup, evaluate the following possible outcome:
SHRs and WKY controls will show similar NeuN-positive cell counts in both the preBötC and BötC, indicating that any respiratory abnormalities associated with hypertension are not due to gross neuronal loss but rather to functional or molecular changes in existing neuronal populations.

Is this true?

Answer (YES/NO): NO